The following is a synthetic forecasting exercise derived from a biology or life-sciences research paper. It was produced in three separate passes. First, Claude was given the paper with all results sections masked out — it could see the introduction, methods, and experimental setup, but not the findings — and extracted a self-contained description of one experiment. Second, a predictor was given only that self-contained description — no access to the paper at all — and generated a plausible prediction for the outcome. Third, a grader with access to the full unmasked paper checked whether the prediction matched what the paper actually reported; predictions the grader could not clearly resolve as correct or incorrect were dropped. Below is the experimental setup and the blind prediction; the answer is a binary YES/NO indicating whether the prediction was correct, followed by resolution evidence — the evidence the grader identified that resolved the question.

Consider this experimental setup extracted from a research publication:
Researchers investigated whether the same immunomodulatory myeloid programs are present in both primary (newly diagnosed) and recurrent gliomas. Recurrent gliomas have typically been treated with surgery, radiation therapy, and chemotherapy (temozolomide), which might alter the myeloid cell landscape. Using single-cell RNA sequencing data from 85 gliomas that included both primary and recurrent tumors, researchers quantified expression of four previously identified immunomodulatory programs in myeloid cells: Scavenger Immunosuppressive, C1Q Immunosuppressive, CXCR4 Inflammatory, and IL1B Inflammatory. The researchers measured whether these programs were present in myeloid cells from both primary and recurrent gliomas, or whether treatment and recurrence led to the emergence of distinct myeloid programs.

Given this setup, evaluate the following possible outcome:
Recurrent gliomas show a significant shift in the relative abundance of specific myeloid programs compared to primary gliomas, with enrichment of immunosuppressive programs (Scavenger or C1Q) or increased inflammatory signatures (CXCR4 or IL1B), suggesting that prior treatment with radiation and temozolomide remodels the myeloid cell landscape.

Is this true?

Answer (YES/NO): NO